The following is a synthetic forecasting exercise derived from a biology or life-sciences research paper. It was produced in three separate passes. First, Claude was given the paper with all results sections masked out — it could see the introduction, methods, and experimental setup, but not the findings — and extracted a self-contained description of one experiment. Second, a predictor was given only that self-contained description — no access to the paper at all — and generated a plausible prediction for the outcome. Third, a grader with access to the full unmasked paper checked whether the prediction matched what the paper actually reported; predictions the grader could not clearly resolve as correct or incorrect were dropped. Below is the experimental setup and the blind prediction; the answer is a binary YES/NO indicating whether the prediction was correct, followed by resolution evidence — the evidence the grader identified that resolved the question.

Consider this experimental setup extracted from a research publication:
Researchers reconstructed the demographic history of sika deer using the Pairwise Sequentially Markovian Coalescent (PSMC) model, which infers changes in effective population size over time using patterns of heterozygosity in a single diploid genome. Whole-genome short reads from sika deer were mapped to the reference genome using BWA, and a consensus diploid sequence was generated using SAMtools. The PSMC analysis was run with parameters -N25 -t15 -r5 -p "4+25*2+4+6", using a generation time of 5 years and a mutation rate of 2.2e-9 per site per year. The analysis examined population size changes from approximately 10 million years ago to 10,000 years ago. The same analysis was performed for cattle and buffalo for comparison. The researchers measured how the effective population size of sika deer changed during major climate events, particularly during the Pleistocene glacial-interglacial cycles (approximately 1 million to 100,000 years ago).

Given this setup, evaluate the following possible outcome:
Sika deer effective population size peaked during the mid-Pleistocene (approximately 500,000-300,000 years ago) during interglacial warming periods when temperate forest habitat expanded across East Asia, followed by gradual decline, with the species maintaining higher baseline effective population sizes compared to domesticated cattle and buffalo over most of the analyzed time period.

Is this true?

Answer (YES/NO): NO